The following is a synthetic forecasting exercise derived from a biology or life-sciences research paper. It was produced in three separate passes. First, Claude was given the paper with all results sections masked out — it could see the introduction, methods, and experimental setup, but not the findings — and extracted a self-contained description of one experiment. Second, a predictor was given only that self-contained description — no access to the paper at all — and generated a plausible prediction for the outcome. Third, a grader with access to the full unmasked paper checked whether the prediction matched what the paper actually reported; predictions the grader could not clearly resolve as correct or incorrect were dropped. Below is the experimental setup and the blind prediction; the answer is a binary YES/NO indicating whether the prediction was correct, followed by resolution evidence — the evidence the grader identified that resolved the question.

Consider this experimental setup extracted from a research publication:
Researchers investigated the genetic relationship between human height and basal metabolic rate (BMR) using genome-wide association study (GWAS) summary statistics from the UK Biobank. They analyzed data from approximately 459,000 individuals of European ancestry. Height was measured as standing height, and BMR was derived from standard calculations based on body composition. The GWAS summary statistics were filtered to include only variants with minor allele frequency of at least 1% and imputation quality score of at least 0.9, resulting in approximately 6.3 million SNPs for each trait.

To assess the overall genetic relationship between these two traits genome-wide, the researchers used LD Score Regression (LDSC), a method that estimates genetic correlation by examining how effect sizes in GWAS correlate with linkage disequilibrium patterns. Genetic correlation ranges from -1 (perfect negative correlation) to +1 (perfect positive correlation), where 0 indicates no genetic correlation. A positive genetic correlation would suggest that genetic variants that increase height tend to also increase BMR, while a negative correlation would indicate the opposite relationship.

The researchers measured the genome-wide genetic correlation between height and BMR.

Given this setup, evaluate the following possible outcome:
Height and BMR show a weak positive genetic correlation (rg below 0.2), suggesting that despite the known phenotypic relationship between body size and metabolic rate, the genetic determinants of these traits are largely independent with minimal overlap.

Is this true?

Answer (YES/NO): NO